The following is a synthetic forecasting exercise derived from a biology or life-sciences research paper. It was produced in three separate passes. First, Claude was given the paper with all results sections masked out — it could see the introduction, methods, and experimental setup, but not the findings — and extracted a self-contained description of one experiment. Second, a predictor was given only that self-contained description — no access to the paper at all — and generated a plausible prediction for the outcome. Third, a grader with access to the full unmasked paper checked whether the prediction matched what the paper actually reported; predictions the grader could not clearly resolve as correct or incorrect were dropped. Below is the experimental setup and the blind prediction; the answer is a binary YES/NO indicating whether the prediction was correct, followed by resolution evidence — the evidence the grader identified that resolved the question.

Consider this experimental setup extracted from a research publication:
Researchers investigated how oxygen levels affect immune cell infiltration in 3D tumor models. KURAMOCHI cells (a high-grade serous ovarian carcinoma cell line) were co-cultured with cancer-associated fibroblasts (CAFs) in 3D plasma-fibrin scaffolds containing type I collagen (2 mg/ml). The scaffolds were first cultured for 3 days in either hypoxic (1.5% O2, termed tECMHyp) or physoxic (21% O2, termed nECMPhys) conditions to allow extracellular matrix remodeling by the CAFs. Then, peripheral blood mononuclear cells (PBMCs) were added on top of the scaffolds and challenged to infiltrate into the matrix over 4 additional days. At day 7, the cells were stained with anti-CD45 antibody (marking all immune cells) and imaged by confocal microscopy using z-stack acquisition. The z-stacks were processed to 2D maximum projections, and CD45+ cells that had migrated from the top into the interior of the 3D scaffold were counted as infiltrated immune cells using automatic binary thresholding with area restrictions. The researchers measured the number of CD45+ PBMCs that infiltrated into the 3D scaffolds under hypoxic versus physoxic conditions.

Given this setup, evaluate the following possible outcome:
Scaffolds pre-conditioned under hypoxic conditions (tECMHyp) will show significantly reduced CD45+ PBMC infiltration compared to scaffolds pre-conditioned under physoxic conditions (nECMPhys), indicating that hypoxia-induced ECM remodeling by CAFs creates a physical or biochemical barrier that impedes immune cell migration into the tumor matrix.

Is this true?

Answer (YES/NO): YES